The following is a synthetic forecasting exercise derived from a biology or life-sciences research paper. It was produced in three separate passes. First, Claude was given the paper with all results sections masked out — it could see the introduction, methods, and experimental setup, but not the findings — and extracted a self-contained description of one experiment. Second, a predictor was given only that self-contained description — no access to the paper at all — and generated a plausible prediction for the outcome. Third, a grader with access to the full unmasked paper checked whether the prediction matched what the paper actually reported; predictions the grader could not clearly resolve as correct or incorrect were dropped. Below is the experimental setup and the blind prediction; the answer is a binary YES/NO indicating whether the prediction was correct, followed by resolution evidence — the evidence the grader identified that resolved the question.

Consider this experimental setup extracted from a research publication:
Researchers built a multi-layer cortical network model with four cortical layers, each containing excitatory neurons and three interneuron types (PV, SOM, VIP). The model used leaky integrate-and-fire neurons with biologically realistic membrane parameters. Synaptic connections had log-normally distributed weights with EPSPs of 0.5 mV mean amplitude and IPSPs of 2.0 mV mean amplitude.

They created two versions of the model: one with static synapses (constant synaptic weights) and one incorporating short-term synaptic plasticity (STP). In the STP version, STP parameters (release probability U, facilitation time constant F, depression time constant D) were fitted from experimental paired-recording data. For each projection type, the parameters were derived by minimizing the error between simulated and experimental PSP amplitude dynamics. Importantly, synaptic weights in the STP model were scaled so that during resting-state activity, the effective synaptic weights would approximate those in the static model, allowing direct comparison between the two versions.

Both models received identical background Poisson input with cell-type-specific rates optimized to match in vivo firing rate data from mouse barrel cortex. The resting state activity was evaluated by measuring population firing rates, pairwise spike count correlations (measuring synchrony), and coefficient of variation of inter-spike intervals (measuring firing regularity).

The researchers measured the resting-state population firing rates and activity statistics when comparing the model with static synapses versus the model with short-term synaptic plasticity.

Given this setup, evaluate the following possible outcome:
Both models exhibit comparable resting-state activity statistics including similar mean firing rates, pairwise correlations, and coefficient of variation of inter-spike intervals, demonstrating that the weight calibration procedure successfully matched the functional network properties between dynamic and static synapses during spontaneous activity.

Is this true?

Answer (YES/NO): NO